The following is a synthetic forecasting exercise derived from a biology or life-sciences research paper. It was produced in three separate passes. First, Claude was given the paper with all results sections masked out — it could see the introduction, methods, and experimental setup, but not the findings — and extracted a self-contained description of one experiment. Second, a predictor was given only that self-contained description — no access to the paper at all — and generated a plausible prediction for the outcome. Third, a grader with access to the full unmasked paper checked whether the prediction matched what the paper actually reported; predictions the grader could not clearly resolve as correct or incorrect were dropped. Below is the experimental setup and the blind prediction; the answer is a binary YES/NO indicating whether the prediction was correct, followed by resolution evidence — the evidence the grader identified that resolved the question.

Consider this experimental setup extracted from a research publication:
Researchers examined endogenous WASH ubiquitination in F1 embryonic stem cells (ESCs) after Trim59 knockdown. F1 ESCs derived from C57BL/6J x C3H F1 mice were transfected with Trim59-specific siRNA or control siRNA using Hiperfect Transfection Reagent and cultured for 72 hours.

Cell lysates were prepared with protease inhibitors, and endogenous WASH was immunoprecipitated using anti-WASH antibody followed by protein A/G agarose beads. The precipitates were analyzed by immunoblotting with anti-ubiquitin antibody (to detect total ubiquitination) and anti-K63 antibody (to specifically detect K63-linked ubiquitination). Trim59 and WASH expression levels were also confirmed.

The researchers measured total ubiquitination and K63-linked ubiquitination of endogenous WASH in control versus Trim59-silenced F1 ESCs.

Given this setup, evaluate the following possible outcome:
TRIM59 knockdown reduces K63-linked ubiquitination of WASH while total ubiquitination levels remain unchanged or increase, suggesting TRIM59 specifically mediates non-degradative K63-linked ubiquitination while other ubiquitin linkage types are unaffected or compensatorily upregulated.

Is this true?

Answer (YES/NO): NO